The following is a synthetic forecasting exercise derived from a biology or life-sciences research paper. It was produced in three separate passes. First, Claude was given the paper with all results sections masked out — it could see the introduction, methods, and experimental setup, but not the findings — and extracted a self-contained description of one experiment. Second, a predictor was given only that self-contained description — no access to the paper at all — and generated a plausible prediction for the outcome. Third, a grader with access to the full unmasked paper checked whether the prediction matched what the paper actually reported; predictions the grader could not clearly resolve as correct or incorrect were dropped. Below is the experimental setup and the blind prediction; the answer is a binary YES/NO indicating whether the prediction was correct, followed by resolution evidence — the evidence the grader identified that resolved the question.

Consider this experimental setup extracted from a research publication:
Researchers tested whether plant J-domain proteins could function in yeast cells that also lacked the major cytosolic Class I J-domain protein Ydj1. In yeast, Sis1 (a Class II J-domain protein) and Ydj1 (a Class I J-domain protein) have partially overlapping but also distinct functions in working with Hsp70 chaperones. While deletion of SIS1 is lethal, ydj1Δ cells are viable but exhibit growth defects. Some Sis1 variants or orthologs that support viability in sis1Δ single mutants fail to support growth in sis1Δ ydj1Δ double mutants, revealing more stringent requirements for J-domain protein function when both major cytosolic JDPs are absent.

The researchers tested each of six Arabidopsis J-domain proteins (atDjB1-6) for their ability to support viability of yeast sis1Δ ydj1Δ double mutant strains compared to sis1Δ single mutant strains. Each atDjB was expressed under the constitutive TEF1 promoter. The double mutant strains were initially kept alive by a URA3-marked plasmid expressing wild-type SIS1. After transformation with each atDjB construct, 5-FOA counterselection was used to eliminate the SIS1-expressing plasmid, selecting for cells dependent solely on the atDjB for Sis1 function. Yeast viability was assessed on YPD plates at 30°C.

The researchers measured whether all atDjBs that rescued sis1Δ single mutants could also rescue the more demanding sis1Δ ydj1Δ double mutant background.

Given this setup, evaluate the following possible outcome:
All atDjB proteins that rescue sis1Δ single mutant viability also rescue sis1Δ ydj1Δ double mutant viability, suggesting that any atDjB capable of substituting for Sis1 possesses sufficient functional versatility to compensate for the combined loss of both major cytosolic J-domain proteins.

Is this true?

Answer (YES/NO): NO